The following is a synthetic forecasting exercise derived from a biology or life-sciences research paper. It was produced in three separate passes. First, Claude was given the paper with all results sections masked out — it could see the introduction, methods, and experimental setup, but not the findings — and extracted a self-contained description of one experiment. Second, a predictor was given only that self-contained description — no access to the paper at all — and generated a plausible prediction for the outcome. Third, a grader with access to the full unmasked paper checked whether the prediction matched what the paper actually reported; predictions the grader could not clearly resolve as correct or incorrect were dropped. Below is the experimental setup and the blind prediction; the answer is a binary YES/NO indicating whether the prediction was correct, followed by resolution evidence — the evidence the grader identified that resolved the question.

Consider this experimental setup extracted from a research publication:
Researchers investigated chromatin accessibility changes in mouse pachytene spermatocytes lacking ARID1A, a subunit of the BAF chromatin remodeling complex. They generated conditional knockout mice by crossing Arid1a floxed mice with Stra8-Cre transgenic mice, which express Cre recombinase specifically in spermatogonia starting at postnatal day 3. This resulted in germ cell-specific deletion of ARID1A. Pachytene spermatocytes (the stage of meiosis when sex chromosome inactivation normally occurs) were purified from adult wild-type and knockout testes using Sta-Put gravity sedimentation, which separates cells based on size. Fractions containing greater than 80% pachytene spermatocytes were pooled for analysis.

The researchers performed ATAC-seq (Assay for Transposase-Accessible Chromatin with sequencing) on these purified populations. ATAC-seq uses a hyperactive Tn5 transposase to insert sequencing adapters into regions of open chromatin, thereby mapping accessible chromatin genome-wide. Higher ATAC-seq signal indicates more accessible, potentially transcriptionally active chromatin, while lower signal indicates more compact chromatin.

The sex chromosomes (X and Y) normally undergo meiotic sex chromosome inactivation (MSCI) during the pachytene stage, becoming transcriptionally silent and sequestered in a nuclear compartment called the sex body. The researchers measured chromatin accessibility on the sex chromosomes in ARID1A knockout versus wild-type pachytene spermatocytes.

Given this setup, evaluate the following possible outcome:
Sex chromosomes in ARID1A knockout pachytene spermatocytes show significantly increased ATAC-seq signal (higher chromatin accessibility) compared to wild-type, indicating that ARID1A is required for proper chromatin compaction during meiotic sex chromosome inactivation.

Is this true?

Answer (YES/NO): YES